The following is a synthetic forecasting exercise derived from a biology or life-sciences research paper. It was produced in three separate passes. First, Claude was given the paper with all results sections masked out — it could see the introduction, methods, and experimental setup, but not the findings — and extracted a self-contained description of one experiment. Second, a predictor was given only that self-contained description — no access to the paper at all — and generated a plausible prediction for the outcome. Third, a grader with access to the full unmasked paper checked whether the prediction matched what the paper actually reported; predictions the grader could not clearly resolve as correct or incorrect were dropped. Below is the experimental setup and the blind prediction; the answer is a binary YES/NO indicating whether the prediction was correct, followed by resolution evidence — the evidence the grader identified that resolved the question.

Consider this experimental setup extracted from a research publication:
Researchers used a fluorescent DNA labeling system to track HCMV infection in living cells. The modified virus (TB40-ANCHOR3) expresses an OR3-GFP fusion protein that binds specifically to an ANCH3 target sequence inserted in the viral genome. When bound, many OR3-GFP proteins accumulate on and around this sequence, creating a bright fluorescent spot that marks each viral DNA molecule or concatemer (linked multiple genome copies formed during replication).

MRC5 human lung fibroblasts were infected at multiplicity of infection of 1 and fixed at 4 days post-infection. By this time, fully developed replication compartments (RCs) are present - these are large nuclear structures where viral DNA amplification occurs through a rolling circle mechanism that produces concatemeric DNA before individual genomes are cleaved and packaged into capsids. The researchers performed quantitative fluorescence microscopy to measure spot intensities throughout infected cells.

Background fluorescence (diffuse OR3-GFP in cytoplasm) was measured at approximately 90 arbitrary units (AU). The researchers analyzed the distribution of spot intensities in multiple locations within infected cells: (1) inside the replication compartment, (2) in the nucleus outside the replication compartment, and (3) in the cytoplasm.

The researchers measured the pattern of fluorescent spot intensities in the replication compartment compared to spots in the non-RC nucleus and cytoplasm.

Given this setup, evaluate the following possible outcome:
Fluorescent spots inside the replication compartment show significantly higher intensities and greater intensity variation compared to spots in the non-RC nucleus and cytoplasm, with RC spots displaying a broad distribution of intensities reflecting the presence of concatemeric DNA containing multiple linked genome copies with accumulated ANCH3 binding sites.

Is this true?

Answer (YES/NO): YES